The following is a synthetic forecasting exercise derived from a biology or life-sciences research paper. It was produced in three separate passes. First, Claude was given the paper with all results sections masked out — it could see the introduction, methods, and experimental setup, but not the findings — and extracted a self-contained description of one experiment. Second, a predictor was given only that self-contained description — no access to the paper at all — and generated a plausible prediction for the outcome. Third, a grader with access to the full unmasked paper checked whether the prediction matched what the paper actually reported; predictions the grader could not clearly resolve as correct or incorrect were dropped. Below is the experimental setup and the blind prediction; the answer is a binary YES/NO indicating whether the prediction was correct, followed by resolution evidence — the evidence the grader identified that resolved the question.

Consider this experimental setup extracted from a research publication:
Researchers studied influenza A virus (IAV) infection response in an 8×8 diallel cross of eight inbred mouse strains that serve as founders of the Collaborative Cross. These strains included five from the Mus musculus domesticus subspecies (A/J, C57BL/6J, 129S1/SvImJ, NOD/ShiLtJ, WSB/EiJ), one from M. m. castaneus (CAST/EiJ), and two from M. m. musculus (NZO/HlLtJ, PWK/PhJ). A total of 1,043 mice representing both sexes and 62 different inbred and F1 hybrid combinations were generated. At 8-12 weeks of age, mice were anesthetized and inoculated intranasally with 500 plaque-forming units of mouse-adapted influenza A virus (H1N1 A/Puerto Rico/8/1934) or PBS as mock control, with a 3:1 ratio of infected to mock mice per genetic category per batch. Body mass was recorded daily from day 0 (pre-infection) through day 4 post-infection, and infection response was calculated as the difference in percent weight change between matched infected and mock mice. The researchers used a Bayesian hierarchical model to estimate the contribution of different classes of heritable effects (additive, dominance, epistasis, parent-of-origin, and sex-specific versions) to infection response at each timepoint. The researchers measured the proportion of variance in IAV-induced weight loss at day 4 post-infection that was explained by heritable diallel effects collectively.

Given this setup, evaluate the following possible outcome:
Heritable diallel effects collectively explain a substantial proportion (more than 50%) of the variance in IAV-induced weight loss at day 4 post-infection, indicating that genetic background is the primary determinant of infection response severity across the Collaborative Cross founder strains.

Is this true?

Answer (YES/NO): YES